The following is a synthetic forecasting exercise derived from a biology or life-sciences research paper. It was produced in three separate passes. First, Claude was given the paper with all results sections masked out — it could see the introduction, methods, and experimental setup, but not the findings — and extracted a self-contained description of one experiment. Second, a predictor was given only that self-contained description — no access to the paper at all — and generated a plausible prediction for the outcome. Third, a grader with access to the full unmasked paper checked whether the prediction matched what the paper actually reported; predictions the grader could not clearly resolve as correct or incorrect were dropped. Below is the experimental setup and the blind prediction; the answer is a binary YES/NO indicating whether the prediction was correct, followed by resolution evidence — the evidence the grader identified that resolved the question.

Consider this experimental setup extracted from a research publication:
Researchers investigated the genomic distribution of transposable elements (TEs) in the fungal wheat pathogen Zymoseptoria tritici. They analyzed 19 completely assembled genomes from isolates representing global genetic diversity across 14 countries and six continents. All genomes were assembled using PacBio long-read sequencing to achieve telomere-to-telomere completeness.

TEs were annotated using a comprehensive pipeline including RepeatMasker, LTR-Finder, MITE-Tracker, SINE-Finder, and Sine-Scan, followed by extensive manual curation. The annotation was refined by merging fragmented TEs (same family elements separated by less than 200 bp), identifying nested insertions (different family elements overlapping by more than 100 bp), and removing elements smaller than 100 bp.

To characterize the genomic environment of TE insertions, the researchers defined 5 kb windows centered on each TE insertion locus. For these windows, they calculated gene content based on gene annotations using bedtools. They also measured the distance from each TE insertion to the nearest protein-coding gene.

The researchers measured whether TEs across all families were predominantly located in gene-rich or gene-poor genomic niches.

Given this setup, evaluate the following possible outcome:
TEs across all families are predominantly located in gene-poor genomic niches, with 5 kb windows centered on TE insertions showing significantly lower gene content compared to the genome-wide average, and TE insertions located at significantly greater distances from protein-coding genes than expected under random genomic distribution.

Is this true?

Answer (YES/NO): NO